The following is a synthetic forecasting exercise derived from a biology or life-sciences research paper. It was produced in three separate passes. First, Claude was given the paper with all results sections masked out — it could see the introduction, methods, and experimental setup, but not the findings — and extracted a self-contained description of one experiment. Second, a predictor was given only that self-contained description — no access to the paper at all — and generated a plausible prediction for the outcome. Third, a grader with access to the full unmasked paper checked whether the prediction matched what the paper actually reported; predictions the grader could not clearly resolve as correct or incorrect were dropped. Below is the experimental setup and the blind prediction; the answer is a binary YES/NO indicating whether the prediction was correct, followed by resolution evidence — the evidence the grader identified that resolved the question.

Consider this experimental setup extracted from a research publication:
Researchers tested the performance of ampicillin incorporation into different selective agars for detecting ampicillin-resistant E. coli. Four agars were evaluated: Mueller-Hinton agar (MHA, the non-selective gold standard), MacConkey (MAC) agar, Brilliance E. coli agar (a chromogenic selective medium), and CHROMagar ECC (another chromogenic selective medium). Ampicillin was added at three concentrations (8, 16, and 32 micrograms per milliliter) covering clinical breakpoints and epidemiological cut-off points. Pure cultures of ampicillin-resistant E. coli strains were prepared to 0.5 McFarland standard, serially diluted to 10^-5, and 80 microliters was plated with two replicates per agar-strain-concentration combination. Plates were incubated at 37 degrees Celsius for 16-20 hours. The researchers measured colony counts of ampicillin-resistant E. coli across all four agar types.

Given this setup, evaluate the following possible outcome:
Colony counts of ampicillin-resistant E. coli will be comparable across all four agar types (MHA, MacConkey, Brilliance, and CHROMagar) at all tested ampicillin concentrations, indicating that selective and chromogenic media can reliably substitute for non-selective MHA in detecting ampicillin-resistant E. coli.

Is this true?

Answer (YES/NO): NO